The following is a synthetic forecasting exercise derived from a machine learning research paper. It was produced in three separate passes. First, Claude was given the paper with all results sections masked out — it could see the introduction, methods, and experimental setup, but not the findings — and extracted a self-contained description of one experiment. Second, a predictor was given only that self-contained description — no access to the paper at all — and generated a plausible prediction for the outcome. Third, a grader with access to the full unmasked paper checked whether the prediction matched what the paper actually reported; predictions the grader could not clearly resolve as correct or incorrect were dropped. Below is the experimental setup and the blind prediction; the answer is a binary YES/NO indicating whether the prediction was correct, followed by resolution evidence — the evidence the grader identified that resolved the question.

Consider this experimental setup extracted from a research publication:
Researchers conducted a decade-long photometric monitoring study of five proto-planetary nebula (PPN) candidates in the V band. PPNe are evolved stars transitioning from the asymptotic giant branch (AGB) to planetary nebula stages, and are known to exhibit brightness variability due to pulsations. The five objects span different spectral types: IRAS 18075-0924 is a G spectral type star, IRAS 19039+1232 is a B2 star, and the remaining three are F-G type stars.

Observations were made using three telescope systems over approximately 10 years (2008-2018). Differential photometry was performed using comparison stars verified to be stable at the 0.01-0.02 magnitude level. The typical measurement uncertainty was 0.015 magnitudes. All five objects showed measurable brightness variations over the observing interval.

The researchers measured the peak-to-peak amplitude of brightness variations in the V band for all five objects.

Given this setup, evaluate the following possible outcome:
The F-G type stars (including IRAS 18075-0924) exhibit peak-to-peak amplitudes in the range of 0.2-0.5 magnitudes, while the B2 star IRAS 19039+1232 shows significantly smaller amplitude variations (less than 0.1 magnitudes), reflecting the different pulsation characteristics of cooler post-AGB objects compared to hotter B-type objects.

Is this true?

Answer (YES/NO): NO